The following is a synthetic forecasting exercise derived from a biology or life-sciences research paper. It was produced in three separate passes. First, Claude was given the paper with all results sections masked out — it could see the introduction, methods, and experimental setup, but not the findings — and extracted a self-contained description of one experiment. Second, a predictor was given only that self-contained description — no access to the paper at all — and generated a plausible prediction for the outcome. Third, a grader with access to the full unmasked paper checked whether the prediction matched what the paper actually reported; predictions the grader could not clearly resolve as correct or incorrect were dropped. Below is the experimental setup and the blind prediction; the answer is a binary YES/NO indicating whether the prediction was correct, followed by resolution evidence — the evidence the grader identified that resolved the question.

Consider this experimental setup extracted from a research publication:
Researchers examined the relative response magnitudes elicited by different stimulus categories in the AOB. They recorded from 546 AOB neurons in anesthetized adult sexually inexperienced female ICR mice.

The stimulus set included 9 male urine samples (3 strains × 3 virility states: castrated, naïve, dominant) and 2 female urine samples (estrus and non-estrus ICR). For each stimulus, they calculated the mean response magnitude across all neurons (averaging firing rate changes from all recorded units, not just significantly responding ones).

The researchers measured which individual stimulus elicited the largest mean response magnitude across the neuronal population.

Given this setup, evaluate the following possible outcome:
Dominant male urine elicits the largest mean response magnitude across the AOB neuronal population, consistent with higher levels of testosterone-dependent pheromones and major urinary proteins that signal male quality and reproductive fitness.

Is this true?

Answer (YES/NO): NO